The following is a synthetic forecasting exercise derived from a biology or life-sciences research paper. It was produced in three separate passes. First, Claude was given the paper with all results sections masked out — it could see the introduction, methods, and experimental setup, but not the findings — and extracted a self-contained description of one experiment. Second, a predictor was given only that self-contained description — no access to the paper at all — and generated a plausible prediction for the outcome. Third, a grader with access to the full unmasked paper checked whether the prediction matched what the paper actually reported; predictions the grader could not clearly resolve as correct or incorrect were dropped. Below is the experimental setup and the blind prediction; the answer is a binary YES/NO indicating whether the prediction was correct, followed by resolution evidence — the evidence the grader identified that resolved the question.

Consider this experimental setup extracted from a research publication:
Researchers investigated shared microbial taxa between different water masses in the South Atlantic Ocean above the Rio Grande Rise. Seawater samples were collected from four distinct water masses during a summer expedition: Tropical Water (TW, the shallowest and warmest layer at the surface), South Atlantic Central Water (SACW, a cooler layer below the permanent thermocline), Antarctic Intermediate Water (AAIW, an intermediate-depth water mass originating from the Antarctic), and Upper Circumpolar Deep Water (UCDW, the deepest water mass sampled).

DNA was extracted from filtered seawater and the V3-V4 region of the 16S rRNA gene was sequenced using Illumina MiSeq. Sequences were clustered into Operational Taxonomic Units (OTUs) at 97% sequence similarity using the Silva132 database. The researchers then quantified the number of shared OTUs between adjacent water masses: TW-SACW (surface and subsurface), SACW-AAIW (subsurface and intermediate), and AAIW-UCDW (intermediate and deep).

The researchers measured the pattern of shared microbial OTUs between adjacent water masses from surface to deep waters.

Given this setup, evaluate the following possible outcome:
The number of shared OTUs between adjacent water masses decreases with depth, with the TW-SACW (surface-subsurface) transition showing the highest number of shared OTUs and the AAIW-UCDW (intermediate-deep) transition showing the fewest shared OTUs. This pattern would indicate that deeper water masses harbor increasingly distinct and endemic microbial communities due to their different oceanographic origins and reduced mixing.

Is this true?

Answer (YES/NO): NO